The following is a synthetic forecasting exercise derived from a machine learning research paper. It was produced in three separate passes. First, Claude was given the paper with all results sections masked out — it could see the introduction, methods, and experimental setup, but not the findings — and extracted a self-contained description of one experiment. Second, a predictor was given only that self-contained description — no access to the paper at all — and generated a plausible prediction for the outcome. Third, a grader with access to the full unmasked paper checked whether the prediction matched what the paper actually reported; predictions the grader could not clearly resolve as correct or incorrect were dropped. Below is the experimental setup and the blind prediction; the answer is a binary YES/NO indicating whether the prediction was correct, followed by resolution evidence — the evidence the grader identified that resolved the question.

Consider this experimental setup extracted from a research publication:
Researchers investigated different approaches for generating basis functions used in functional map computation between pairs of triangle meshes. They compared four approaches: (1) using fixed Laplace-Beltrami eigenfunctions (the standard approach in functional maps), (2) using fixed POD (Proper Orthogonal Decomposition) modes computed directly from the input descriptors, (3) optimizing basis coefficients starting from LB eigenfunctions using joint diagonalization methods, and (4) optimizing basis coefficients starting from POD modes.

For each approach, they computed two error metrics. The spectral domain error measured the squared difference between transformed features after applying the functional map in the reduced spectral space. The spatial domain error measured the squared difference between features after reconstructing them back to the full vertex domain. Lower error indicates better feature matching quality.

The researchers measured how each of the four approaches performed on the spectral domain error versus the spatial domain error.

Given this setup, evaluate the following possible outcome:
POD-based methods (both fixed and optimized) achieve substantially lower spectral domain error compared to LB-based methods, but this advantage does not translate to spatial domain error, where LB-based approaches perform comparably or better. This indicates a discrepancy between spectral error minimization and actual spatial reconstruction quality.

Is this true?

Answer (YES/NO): NO